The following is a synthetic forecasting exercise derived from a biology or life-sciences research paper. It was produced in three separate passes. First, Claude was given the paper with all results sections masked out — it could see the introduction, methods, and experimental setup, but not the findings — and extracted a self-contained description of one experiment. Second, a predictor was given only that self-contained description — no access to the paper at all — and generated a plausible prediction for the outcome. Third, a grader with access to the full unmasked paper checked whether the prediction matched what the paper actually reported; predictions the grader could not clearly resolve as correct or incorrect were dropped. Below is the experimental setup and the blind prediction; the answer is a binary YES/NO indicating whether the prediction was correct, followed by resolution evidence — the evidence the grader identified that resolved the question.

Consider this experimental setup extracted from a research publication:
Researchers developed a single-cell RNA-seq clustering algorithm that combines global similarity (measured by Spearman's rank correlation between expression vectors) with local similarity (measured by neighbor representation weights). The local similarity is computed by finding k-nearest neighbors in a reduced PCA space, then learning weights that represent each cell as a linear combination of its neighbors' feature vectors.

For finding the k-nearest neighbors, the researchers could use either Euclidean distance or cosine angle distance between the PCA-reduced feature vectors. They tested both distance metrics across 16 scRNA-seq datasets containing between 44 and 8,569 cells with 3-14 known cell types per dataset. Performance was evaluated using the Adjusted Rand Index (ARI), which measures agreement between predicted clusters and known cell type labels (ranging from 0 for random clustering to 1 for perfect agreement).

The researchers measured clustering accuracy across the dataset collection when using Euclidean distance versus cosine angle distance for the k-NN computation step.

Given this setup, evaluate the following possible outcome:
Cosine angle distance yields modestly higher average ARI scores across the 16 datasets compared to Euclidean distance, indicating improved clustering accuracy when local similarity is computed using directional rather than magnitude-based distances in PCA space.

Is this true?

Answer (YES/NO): NO